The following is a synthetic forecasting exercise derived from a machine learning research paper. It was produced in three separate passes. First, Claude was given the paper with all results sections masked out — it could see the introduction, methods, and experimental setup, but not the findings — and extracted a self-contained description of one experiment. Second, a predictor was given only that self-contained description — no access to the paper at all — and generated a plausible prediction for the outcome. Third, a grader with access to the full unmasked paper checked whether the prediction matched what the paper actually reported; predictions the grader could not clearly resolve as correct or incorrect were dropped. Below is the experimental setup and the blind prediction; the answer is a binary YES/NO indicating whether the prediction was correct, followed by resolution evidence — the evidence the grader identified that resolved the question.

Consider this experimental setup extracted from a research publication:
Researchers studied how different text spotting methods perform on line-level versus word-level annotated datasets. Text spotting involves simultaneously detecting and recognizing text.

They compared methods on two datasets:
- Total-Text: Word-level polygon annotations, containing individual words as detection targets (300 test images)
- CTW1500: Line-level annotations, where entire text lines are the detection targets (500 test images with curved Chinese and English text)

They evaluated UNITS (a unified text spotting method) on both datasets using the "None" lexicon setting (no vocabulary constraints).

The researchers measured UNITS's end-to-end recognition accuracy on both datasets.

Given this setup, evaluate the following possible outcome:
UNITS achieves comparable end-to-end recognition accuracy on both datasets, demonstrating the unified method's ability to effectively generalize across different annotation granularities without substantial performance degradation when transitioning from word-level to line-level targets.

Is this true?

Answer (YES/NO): NO